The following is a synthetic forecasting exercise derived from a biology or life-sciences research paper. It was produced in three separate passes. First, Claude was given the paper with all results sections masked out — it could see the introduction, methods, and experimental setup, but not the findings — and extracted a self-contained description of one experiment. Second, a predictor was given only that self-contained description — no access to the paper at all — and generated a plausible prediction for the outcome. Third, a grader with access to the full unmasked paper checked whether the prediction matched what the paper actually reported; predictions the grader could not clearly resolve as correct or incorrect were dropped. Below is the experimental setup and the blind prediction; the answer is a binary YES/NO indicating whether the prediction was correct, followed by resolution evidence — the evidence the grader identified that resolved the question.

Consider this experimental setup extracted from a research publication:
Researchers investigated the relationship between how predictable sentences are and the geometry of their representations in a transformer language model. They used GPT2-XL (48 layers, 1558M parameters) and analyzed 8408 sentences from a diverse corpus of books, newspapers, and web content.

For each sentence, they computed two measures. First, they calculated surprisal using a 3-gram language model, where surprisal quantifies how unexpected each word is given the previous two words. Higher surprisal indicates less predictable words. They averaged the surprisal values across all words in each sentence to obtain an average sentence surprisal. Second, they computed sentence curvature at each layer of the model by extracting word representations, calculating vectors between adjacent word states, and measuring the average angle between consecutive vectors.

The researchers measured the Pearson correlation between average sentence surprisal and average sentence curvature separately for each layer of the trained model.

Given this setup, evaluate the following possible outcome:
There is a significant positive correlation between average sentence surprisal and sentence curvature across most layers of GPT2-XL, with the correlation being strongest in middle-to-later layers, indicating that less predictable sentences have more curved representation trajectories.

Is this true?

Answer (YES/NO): NO